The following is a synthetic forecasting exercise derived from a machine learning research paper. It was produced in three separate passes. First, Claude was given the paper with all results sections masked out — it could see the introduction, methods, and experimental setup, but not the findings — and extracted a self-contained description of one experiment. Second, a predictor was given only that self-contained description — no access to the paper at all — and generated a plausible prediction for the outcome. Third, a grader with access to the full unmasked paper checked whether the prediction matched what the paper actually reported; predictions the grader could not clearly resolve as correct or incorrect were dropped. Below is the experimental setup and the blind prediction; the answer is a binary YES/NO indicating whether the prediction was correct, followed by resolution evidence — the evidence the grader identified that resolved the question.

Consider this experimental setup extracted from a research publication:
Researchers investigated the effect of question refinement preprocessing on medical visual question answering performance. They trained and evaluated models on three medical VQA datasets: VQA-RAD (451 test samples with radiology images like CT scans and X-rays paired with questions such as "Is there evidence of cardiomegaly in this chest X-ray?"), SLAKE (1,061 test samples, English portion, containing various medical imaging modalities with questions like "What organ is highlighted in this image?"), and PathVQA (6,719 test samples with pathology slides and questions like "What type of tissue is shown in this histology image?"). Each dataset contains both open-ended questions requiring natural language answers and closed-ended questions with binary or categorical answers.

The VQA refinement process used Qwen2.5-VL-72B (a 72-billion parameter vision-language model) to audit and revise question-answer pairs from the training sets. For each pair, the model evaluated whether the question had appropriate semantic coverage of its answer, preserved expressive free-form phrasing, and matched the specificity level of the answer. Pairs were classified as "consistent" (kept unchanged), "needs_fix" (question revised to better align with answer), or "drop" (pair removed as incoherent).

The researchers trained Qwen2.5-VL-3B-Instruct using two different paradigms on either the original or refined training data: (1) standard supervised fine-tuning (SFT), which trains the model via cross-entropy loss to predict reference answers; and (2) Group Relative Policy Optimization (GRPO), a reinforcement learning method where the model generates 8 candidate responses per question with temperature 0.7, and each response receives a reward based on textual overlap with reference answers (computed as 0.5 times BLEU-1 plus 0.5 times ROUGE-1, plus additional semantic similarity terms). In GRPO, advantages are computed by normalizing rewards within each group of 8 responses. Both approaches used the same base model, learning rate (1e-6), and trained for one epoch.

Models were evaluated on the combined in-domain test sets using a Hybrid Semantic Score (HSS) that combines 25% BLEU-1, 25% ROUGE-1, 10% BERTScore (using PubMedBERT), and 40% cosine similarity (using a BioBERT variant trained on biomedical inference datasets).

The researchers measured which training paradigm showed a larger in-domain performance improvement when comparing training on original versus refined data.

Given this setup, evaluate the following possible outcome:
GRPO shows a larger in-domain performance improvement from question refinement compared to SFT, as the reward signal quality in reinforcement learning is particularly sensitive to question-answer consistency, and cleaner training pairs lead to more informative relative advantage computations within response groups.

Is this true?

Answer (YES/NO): YES